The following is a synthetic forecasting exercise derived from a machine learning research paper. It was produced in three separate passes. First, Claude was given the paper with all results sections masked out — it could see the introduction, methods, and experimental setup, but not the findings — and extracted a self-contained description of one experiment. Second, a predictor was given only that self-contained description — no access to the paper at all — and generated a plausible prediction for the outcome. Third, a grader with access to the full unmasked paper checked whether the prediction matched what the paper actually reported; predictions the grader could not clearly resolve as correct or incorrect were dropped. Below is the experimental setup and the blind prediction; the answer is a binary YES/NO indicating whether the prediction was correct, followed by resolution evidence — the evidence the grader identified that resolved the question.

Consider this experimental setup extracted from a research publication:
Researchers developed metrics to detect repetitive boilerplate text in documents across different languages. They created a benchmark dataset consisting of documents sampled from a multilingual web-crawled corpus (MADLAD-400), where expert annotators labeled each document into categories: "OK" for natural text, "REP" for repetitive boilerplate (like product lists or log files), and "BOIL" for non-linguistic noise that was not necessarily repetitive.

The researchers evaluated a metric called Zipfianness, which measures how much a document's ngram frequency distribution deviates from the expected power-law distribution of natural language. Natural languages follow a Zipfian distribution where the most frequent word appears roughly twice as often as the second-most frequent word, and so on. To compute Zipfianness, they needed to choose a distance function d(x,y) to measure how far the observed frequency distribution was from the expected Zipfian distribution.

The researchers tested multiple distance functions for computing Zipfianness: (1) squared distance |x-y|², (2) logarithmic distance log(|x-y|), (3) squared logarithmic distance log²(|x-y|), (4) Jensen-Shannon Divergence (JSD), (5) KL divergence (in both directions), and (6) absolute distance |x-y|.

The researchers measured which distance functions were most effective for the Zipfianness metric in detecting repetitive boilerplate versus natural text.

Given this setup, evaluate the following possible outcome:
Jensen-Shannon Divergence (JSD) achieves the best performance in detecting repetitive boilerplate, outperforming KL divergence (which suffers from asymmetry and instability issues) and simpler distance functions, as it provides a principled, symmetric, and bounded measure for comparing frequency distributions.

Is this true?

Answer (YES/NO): NO